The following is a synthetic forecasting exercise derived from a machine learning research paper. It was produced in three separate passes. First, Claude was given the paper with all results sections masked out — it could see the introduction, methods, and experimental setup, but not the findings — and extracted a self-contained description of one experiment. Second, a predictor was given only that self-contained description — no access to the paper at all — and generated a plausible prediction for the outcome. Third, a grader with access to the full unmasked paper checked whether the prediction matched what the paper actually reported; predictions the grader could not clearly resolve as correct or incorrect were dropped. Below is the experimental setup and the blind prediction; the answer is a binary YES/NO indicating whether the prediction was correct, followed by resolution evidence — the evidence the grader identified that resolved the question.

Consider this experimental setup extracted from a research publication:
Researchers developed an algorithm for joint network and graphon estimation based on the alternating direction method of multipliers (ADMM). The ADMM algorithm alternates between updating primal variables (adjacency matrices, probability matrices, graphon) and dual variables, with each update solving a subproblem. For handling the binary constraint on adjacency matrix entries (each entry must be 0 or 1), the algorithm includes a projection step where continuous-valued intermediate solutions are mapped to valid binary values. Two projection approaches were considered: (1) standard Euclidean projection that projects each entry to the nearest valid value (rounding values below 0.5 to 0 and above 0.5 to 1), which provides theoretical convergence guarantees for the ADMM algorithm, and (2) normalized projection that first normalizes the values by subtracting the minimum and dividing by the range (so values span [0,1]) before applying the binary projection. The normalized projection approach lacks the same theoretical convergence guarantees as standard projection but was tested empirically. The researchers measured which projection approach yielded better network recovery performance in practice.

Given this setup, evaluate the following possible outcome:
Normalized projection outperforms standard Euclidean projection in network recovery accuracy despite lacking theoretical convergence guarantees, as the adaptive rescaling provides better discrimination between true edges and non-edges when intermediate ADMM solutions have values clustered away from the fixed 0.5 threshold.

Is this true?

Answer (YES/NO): YES